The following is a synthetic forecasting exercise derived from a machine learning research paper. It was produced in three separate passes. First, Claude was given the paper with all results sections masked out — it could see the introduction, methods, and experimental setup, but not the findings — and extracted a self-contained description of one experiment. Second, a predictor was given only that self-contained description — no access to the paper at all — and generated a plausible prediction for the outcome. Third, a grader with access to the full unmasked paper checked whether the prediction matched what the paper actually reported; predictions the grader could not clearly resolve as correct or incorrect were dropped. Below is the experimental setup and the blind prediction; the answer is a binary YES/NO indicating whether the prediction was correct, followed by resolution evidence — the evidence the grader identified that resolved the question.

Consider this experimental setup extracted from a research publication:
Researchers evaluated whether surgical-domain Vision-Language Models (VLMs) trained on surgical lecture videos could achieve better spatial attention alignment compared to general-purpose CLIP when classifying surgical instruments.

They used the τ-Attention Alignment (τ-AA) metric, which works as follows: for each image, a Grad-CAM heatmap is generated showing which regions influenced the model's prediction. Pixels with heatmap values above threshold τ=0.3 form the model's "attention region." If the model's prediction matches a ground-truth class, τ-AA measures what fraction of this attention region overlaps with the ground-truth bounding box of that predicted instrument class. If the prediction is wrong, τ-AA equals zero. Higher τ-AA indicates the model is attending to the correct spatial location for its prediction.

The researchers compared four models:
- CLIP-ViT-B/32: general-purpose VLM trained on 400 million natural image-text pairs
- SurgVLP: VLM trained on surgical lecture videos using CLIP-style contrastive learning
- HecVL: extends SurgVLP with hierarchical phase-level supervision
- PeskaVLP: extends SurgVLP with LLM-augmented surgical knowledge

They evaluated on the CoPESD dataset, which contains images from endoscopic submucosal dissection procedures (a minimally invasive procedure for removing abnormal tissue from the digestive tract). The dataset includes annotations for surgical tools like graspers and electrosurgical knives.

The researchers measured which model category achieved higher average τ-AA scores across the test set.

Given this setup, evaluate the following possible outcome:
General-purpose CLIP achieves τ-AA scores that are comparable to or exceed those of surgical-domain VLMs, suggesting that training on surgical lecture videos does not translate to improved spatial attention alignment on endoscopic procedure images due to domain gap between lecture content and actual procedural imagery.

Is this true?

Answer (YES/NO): NO